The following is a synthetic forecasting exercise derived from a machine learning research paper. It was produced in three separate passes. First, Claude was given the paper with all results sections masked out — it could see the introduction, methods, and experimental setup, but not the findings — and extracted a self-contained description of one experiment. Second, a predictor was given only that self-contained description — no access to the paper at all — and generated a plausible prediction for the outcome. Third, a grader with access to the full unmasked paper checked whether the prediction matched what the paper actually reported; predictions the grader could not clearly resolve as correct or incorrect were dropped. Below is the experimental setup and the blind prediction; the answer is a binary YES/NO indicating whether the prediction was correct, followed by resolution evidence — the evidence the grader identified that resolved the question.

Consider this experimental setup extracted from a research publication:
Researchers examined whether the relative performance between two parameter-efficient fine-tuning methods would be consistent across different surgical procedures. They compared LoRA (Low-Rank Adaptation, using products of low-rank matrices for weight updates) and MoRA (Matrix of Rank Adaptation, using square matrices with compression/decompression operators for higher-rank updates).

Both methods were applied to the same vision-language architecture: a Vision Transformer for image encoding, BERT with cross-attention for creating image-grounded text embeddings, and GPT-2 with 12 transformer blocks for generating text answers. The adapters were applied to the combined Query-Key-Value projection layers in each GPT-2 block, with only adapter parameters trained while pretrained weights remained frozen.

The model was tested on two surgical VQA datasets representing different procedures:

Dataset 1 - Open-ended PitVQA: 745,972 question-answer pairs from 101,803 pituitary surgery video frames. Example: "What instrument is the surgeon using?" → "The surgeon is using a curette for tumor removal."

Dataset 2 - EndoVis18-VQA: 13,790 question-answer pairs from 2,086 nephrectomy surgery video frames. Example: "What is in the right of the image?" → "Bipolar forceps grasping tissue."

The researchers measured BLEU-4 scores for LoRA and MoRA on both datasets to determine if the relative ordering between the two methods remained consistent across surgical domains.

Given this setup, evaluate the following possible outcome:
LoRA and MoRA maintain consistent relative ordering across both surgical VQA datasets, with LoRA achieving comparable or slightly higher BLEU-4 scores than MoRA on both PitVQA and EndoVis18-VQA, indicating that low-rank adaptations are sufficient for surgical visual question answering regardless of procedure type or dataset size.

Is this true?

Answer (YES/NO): NO